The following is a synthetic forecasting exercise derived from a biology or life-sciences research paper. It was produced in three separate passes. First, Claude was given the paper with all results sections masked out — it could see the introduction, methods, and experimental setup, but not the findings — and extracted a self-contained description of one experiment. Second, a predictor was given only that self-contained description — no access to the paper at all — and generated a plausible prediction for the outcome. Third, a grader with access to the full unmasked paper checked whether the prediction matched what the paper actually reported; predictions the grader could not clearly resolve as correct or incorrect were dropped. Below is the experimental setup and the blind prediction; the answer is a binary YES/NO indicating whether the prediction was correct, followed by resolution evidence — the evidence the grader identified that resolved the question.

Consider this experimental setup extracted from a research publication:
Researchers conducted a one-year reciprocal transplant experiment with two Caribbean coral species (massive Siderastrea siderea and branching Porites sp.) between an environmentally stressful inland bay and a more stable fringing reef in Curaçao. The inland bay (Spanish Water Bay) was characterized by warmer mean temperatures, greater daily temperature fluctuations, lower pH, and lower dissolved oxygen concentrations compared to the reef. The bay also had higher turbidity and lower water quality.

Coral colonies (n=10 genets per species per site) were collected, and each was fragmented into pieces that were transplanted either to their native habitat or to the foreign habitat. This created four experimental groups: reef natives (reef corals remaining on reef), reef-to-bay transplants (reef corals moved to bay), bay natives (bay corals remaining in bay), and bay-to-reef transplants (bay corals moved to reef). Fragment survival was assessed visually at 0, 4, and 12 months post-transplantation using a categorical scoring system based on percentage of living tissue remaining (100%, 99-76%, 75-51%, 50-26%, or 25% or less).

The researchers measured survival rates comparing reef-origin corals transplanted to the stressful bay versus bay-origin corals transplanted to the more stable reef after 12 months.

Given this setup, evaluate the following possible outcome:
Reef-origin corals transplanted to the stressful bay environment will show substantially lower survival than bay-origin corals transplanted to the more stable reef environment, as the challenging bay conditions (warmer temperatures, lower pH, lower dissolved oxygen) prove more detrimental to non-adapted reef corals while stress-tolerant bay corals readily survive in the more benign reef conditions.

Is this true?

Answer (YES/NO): NO